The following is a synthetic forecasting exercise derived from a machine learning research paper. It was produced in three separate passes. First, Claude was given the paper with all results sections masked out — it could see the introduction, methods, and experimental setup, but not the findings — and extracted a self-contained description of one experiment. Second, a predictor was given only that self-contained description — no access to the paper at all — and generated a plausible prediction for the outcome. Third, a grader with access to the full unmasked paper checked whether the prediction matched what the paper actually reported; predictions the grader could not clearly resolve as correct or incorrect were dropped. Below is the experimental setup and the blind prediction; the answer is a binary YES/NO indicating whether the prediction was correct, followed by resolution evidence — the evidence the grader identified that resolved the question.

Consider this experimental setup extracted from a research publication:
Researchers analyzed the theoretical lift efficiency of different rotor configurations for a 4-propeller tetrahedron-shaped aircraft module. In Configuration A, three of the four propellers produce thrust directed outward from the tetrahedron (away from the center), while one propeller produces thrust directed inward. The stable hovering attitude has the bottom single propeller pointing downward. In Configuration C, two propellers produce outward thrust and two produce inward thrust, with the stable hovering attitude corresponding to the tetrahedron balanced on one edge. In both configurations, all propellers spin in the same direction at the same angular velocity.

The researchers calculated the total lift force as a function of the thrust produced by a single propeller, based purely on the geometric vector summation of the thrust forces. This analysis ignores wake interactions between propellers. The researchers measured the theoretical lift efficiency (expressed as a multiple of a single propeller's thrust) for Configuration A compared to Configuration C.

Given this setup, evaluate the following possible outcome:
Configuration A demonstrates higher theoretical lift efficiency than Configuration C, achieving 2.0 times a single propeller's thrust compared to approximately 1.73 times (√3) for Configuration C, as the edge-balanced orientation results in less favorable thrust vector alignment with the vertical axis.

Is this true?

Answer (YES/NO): NO